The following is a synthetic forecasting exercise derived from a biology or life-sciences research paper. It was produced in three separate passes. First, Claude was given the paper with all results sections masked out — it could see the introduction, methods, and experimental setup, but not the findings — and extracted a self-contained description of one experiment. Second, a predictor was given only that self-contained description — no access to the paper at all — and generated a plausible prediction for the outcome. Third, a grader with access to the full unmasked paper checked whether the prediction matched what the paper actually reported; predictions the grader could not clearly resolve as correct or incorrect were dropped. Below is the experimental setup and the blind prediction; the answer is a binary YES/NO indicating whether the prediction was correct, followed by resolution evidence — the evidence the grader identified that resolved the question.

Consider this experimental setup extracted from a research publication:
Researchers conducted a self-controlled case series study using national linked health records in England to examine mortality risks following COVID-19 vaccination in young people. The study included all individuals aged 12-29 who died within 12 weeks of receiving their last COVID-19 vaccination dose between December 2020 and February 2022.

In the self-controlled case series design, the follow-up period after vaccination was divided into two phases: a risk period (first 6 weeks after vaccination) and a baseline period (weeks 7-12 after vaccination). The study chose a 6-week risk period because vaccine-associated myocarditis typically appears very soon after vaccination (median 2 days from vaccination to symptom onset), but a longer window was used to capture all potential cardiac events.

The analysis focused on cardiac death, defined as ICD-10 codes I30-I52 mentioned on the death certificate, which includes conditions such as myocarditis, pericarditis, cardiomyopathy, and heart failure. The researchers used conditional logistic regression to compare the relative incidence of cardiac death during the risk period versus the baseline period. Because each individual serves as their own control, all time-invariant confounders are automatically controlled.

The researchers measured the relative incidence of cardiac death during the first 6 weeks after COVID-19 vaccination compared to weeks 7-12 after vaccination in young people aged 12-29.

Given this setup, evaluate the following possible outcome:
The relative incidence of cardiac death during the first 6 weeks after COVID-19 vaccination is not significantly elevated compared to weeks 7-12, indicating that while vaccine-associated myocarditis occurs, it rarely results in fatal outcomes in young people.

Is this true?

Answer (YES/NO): YES